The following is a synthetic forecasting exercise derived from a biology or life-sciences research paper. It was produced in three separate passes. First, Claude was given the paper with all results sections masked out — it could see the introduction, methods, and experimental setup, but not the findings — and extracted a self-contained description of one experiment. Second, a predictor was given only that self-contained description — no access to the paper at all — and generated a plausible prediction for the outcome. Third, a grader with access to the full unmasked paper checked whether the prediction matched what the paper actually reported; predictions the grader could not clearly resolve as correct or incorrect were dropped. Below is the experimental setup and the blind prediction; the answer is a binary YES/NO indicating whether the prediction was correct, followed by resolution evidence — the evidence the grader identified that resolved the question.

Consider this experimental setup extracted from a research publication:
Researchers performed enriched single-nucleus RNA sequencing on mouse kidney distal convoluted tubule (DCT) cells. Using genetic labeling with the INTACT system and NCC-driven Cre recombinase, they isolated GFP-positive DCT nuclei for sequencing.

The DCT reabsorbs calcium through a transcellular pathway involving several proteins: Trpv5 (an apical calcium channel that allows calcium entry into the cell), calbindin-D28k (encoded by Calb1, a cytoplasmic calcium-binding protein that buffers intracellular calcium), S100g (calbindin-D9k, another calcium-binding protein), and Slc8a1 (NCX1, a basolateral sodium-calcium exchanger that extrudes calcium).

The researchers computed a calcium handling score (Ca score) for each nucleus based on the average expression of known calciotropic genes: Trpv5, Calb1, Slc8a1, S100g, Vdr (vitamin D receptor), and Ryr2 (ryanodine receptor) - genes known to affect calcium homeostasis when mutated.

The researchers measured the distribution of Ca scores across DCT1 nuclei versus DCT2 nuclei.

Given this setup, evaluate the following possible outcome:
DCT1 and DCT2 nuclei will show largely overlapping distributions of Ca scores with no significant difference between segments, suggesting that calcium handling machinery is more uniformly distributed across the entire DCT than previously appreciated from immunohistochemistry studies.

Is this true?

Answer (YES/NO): NO